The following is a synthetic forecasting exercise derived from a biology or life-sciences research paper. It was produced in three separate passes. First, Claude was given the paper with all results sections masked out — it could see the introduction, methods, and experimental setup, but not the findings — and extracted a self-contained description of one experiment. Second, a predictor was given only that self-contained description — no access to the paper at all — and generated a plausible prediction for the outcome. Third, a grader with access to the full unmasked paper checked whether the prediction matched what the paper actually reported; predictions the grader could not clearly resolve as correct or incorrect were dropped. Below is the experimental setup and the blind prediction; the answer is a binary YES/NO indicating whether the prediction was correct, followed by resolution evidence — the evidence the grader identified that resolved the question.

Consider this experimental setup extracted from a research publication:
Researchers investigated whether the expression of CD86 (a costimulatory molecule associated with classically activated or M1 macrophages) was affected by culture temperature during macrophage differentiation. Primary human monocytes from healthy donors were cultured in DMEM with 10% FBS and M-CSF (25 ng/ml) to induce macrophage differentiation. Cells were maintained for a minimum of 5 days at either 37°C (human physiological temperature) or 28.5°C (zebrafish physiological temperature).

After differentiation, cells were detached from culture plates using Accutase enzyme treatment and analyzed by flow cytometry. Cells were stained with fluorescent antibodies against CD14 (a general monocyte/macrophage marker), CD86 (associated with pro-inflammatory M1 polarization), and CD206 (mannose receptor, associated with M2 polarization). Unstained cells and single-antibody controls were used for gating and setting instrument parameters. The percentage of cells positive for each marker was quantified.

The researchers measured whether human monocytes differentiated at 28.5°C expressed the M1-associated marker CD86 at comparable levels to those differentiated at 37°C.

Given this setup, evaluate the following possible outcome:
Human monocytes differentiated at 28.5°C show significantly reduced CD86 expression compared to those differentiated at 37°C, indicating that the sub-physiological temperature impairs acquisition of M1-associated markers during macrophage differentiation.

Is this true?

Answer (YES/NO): NO